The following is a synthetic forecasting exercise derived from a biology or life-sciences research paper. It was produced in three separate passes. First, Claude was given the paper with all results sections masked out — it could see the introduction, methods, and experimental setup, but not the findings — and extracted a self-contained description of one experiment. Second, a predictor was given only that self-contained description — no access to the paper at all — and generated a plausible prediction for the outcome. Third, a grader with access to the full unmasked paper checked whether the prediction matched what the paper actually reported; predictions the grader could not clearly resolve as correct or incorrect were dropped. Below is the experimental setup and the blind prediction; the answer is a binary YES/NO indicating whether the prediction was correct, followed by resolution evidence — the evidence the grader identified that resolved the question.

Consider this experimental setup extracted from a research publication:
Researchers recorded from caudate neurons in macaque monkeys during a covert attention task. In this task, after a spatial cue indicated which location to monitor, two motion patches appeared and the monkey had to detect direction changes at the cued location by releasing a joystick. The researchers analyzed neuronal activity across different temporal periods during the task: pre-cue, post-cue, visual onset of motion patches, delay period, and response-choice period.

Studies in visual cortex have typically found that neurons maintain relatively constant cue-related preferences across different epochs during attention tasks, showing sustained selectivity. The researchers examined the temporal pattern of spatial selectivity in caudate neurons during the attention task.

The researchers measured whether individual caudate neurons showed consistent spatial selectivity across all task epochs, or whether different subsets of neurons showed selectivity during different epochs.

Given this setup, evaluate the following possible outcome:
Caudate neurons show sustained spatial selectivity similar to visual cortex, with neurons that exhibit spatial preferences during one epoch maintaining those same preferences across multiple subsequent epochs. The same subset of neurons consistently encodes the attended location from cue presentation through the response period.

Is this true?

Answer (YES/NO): NO